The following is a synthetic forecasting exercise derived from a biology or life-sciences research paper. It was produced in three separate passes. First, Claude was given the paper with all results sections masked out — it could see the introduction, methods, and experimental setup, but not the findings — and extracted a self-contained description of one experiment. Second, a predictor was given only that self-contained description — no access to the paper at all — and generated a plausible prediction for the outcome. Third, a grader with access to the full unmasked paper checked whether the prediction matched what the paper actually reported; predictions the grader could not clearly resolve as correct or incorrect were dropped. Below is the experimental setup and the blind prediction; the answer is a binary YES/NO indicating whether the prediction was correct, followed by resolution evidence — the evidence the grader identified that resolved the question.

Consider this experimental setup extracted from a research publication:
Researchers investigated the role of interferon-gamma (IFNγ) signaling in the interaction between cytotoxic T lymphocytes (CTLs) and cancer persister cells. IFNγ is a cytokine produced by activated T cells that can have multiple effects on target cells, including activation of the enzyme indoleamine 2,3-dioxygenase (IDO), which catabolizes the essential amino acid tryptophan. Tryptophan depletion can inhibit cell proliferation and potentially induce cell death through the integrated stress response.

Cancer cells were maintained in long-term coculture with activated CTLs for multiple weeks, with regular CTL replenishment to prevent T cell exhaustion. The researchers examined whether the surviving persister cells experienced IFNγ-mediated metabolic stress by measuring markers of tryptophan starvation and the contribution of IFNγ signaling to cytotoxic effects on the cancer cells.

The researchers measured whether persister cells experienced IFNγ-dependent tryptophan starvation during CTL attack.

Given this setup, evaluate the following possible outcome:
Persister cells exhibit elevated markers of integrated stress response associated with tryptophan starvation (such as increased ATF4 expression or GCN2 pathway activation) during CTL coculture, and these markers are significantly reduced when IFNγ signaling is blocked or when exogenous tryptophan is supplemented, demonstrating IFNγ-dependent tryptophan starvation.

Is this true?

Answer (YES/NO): YES